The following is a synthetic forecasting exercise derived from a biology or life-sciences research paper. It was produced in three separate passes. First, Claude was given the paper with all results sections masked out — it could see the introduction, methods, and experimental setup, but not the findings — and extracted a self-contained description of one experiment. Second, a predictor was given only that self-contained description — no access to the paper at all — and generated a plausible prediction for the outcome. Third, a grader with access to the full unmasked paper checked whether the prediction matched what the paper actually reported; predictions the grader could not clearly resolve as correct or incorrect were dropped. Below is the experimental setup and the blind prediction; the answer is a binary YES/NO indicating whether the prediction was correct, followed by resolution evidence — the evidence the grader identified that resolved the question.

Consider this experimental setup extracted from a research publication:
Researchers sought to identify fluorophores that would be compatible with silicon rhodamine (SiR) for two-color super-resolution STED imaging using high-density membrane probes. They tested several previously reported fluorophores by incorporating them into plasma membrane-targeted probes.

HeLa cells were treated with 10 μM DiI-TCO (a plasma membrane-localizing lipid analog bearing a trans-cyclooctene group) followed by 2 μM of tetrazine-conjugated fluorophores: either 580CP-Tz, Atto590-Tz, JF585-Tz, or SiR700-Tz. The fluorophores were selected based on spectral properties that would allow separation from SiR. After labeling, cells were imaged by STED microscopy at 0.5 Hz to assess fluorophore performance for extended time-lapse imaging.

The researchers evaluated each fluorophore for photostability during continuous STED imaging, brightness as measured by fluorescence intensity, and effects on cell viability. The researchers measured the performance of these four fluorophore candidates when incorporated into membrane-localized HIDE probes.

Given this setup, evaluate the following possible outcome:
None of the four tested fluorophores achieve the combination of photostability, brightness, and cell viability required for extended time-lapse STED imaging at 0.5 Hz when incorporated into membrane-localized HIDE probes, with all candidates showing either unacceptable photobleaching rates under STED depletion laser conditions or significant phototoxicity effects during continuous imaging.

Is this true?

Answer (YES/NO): YES